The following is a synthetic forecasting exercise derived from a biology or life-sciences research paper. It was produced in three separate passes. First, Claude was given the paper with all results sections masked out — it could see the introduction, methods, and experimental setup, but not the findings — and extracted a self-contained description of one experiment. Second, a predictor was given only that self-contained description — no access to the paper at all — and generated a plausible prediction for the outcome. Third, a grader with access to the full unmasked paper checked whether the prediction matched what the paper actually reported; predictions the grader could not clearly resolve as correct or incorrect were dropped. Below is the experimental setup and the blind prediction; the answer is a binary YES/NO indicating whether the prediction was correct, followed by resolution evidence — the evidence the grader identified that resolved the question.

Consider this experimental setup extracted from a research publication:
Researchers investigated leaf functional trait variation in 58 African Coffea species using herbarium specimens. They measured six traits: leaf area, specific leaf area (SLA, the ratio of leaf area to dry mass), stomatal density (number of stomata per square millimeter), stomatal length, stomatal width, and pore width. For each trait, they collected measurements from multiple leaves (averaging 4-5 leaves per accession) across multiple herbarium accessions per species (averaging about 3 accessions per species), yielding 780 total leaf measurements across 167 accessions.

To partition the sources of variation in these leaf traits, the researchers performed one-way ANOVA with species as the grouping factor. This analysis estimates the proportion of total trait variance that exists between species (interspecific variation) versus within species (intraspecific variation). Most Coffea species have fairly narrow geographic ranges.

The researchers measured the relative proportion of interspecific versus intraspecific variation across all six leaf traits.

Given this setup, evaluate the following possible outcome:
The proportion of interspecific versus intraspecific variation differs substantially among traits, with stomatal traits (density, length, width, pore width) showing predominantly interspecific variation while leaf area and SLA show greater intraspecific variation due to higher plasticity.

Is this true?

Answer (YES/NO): NO